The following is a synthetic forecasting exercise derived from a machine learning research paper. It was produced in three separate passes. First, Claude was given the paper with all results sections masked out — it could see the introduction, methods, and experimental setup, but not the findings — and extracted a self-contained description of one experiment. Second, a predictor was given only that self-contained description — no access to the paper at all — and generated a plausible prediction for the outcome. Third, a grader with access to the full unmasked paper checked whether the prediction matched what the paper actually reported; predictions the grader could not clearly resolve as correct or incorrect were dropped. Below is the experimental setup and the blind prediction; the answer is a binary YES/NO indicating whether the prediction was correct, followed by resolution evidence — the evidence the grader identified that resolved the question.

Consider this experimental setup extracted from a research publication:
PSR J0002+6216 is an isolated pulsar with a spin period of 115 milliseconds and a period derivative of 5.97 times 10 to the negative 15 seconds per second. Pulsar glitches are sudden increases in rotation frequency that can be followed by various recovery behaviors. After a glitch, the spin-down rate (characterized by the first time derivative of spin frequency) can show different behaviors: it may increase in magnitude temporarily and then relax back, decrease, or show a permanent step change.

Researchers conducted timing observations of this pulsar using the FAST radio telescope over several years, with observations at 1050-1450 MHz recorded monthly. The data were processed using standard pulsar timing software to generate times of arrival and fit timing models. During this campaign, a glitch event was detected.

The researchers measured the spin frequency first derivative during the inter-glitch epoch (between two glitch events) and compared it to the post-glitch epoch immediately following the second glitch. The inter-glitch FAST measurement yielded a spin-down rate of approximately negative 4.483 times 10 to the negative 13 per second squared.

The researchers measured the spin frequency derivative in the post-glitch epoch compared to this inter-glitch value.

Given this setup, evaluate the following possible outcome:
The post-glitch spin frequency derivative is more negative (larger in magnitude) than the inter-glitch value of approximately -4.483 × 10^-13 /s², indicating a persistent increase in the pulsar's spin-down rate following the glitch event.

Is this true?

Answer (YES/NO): YES